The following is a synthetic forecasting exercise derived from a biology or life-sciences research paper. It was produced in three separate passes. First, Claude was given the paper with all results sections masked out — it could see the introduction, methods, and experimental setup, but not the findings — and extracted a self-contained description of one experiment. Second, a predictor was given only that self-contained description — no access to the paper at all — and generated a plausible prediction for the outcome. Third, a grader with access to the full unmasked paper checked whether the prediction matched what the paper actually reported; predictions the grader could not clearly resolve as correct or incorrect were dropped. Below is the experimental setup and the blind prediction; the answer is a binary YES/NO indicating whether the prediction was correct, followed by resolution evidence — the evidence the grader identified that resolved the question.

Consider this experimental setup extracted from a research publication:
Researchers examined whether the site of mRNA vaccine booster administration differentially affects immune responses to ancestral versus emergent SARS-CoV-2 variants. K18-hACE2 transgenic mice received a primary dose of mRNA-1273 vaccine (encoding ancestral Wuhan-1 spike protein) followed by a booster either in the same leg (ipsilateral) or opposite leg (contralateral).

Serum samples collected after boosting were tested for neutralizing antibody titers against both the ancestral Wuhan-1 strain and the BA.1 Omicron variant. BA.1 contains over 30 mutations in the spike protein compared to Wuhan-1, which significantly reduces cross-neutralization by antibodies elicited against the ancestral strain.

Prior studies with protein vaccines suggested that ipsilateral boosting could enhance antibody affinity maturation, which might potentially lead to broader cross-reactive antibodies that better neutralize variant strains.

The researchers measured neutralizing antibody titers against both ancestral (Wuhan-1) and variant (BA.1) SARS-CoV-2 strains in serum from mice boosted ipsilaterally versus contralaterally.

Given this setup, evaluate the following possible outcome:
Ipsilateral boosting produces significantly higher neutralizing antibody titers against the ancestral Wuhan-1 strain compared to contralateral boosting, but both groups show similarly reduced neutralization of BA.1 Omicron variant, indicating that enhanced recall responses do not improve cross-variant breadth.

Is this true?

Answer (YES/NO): NO